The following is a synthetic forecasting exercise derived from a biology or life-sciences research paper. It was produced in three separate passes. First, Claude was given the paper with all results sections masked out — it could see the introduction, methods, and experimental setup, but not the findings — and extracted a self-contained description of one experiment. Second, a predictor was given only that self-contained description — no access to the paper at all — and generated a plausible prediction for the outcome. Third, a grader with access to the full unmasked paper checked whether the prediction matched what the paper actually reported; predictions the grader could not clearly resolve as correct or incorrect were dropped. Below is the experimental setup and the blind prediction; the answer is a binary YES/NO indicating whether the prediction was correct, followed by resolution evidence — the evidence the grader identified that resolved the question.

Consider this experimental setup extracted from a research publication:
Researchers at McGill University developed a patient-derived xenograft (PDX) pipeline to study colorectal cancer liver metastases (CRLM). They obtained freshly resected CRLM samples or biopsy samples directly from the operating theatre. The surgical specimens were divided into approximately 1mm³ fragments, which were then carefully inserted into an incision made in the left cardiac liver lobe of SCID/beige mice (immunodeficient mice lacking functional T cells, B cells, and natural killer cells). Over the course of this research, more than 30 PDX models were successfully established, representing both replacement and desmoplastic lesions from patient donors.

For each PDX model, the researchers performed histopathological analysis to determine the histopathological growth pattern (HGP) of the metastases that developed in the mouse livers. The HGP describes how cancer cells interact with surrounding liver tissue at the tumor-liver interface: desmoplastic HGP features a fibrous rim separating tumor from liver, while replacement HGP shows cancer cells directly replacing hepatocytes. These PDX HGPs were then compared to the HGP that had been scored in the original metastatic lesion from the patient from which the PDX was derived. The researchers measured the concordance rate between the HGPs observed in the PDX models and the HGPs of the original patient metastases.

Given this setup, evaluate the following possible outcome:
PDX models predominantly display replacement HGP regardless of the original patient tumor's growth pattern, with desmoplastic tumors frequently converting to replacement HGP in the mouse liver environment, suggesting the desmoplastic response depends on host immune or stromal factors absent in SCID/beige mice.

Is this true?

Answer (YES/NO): NO